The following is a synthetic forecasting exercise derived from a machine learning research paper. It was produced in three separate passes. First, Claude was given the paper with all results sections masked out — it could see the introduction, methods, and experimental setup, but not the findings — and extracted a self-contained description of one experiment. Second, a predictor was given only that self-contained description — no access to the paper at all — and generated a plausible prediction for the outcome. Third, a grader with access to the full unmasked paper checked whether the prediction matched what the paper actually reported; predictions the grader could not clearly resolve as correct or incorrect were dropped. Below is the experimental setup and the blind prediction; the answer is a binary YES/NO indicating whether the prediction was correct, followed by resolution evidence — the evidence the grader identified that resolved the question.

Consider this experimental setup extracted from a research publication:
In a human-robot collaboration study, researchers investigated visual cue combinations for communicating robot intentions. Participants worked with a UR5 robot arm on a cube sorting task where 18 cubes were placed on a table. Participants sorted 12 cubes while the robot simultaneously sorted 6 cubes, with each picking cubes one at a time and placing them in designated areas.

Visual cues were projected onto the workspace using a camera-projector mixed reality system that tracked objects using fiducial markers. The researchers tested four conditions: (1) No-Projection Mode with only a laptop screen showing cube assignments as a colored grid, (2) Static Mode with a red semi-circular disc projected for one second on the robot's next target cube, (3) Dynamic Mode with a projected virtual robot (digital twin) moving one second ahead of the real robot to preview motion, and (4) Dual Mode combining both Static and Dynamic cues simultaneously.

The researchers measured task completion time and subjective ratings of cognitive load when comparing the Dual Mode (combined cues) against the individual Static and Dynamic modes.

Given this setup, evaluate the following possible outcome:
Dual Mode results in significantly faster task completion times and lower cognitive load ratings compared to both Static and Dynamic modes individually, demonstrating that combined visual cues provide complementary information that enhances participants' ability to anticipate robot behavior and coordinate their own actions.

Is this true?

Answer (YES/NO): NO